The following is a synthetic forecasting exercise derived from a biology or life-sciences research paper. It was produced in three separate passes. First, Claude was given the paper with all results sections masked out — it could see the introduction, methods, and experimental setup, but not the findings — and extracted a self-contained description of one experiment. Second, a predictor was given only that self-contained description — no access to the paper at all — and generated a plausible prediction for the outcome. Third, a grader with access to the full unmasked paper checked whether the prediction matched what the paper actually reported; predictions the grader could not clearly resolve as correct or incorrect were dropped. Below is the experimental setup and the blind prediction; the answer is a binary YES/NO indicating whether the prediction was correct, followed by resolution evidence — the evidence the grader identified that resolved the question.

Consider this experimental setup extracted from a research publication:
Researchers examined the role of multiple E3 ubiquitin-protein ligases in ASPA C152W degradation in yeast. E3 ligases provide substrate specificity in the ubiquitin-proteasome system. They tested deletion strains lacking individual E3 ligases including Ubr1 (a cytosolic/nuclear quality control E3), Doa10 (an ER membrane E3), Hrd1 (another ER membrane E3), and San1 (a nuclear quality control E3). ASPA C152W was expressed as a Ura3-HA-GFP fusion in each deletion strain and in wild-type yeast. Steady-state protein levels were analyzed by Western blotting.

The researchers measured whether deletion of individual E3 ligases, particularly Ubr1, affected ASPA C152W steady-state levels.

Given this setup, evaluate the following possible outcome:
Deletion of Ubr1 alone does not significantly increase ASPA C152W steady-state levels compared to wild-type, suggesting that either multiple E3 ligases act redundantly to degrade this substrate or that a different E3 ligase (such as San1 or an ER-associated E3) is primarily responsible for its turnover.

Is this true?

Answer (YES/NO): NO